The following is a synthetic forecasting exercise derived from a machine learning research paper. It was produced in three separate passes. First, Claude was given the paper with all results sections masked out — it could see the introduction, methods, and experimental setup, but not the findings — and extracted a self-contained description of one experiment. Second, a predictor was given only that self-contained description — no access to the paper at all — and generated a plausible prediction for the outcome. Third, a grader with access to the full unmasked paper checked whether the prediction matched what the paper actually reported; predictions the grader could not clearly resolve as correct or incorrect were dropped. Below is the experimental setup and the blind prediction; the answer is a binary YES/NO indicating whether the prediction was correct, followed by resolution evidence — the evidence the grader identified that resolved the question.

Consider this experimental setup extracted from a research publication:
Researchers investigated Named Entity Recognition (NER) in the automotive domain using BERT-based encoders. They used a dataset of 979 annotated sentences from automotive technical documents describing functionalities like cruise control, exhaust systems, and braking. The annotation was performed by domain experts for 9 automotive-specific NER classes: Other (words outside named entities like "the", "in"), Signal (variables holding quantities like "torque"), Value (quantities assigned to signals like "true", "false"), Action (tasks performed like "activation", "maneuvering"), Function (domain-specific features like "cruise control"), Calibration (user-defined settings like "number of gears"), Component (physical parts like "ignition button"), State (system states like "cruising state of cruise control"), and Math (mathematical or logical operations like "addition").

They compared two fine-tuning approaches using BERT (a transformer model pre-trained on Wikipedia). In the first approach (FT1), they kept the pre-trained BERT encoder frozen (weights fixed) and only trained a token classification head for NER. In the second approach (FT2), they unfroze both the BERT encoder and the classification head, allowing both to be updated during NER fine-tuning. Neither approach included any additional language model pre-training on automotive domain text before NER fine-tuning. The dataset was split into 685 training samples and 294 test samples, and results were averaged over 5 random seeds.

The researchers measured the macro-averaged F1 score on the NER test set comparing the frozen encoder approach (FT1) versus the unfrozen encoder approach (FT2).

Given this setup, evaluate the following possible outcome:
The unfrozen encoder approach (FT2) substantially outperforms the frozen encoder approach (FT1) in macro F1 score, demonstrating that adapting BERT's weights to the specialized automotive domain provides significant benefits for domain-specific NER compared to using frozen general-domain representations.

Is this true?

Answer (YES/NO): YES